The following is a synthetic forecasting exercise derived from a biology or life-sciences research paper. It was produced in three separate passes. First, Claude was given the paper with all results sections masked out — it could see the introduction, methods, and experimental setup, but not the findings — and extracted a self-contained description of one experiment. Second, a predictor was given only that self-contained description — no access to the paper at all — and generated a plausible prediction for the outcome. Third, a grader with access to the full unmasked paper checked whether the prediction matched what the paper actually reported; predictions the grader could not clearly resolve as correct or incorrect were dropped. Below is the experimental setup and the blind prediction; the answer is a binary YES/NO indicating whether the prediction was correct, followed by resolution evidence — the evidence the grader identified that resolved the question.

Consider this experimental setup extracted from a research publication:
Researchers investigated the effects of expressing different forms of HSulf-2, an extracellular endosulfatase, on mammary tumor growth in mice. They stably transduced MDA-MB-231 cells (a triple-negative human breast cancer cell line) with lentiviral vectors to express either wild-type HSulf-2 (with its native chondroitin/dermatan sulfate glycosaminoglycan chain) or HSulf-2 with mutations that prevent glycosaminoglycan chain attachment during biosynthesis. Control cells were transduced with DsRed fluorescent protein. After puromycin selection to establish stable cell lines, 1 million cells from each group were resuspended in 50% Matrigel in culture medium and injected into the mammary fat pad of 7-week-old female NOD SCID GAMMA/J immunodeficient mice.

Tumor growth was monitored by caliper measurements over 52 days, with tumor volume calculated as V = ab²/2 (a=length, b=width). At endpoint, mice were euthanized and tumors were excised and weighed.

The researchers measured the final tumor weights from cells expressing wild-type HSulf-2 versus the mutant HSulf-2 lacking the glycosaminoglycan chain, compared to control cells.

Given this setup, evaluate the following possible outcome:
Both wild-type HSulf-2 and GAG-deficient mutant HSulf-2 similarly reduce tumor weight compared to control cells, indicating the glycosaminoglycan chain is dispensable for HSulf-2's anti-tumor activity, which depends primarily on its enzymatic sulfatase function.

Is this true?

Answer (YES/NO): NO